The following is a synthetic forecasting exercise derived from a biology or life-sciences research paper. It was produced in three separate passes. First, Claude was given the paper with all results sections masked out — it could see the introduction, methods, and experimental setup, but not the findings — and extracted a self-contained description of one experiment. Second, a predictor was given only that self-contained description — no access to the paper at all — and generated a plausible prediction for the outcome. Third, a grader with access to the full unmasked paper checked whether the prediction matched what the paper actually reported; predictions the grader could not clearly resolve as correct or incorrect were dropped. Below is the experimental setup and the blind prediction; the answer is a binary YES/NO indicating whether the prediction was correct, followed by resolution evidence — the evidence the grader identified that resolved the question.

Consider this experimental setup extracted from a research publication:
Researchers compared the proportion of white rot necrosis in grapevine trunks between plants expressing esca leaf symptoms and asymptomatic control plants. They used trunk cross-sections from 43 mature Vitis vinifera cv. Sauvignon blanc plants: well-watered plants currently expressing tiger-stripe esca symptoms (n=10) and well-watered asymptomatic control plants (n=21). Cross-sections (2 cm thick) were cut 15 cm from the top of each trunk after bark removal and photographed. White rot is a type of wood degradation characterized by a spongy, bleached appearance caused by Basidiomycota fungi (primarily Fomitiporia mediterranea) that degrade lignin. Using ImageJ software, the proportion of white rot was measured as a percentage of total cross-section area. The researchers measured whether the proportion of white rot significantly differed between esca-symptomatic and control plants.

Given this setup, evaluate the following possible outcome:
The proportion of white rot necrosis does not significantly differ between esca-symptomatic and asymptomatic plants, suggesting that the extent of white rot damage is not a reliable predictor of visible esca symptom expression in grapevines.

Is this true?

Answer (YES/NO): YES